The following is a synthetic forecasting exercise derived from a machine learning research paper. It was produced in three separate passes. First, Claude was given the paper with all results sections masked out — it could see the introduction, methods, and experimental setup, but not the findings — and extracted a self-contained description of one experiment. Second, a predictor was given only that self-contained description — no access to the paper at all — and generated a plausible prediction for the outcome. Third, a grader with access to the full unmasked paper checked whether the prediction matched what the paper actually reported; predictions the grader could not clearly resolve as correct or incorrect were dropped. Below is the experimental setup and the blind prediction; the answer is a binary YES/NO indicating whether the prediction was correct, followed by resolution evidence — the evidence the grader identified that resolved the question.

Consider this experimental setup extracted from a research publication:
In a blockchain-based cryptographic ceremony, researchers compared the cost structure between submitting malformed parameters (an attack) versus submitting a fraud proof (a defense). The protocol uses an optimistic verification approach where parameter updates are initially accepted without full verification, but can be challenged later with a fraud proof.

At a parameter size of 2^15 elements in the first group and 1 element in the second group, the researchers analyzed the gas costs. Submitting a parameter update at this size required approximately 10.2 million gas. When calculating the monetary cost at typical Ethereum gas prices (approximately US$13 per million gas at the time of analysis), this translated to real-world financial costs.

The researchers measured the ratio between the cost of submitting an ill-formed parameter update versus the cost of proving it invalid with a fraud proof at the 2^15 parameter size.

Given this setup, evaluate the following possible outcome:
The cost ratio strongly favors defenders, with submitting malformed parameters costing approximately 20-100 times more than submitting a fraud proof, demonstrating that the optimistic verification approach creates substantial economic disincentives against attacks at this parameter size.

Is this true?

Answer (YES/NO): NO